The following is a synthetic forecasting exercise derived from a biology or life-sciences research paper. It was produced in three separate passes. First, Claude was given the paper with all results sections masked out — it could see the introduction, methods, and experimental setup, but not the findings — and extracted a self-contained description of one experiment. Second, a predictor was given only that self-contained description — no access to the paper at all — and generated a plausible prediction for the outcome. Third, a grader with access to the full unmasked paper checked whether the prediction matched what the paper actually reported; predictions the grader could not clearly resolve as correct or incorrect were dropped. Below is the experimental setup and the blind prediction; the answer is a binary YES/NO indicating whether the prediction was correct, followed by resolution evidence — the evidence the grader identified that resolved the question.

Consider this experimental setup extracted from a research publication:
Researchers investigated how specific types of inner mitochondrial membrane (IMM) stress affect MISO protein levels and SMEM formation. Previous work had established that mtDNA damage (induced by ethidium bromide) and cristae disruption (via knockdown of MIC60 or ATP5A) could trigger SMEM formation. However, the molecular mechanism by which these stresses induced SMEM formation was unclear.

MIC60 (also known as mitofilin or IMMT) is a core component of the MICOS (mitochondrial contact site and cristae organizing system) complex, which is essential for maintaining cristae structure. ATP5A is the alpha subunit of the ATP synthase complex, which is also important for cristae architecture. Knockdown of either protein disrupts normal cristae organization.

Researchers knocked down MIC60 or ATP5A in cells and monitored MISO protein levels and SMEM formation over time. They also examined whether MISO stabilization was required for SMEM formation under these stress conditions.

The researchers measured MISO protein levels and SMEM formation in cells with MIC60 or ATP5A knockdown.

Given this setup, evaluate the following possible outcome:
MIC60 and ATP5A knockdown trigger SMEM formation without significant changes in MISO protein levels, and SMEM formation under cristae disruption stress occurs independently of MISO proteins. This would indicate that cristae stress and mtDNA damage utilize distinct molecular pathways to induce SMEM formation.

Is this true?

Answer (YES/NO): NO